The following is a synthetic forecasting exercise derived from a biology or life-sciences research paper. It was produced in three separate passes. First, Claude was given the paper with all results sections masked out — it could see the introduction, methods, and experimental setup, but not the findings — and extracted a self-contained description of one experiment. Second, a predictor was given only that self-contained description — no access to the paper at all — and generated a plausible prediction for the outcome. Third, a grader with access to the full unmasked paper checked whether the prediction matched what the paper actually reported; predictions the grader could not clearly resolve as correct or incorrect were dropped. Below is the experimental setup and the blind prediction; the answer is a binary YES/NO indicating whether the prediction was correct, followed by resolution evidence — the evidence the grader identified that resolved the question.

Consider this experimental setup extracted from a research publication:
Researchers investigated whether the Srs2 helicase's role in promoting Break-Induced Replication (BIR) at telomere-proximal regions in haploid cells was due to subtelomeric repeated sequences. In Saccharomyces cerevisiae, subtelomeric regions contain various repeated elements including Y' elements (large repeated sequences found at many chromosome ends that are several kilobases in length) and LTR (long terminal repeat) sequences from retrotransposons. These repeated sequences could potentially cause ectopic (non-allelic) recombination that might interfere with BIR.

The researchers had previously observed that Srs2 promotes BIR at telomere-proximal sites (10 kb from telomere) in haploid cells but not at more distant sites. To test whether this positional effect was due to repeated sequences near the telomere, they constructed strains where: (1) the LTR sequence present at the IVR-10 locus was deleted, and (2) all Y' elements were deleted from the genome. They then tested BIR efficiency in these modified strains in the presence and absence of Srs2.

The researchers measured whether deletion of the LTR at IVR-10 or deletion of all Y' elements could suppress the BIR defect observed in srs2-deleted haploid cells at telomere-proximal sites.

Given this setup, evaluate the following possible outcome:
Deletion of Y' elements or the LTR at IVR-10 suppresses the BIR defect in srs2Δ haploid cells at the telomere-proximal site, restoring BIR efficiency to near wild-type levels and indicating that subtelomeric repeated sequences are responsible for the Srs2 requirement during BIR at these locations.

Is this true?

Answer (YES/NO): NO